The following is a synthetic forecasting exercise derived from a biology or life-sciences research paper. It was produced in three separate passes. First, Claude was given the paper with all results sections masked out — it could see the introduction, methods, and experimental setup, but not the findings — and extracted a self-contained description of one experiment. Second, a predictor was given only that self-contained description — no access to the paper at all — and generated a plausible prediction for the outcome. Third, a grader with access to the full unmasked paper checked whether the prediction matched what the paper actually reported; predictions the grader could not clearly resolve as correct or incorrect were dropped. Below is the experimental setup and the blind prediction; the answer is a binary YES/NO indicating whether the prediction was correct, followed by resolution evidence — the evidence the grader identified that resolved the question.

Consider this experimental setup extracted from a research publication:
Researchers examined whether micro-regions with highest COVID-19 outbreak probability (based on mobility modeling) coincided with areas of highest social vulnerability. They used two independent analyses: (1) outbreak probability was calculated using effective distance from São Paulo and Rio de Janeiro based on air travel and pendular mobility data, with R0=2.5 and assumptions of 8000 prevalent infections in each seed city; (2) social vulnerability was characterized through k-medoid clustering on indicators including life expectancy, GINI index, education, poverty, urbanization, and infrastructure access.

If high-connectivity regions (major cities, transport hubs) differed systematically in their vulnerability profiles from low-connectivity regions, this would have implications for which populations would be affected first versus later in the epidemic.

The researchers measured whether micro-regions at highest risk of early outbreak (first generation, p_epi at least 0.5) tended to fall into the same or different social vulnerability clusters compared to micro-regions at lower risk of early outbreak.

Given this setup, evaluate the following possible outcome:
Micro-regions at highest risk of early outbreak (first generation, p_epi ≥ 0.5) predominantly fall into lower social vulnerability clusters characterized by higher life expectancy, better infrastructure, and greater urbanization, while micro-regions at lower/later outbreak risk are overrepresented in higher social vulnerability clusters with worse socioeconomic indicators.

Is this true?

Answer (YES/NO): YES